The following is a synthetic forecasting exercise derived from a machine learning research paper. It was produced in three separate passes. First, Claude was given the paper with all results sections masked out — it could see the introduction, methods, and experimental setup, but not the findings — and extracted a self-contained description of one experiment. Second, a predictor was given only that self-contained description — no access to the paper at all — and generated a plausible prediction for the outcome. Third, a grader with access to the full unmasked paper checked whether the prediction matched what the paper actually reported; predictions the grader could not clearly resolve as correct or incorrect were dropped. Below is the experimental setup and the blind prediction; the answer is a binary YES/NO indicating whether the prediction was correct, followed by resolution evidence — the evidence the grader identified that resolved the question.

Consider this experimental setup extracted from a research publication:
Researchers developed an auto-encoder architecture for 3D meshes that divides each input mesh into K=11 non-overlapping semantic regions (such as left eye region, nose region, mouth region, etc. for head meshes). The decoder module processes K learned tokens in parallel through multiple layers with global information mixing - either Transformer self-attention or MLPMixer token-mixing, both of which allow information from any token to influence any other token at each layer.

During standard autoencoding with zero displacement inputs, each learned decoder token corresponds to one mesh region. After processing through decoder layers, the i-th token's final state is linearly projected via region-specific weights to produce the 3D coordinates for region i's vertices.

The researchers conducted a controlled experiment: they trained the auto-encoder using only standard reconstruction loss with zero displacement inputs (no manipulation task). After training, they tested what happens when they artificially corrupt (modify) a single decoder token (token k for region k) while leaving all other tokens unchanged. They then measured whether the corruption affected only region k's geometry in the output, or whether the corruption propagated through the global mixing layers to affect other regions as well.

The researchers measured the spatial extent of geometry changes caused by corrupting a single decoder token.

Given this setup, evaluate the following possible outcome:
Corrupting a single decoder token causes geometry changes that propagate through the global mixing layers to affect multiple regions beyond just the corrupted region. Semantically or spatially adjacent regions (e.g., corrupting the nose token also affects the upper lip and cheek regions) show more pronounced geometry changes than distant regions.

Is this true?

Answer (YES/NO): NO